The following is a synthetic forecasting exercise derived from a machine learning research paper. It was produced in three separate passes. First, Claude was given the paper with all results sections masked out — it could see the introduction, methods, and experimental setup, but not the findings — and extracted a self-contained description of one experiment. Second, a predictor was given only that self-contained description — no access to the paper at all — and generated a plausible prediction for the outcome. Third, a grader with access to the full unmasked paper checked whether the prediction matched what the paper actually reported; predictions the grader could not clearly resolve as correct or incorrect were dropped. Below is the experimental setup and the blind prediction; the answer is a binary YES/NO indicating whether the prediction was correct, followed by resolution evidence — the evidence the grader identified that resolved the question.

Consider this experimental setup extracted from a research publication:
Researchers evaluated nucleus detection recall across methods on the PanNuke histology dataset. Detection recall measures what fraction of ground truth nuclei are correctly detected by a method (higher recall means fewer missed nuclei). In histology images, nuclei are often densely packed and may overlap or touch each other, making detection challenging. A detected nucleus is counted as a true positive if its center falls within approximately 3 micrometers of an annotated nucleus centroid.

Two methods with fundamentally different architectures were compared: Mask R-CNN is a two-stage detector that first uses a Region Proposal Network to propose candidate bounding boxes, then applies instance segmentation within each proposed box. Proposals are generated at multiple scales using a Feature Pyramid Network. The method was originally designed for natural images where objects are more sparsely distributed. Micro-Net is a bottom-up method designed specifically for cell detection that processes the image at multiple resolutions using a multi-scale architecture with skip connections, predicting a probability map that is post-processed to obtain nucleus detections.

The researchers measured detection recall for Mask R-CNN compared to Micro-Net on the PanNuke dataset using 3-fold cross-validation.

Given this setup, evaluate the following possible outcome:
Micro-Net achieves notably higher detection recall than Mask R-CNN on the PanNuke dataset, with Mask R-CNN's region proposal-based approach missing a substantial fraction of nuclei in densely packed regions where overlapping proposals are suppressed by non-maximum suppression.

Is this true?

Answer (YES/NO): YES